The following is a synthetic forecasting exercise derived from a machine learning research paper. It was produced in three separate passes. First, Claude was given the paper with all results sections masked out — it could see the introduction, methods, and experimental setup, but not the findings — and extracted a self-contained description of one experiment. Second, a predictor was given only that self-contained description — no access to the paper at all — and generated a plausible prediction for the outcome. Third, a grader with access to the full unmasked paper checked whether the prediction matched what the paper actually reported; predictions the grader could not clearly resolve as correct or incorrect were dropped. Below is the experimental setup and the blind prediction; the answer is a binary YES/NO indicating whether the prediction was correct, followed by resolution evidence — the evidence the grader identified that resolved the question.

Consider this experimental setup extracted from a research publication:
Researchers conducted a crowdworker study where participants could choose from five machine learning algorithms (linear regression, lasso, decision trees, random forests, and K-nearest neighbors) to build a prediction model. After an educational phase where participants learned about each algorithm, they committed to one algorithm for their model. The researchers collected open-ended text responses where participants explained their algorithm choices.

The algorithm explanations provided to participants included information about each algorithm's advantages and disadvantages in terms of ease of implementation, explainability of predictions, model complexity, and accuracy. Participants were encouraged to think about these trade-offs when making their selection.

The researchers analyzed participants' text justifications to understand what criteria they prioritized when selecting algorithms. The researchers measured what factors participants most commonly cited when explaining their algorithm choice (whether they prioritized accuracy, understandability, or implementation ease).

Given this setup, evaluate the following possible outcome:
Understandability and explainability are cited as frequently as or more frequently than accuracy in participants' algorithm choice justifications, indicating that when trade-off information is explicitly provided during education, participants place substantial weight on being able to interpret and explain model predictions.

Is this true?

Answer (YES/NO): YES